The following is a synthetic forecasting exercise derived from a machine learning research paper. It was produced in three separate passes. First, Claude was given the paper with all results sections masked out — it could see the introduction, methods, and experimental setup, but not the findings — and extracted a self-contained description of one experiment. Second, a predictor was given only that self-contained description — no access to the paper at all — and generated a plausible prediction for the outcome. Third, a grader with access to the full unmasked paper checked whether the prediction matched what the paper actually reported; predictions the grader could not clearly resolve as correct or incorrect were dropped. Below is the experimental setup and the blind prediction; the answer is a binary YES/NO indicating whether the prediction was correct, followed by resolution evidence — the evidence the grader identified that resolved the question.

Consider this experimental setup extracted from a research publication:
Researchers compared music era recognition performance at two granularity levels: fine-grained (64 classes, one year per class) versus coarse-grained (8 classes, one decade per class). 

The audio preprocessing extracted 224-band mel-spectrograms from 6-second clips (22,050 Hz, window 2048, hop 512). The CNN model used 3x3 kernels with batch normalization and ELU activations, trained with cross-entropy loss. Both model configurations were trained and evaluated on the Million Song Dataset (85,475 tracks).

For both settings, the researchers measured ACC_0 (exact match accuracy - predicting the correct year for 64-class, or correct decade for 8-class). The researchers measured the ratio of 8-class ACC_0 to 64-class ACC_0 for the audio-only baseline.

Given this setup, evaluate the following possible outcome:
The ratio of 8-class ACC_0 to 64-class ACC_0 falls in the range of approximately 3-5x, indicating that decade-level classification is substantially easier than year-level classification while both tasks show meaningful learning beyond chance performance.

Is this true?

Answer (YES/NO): YES